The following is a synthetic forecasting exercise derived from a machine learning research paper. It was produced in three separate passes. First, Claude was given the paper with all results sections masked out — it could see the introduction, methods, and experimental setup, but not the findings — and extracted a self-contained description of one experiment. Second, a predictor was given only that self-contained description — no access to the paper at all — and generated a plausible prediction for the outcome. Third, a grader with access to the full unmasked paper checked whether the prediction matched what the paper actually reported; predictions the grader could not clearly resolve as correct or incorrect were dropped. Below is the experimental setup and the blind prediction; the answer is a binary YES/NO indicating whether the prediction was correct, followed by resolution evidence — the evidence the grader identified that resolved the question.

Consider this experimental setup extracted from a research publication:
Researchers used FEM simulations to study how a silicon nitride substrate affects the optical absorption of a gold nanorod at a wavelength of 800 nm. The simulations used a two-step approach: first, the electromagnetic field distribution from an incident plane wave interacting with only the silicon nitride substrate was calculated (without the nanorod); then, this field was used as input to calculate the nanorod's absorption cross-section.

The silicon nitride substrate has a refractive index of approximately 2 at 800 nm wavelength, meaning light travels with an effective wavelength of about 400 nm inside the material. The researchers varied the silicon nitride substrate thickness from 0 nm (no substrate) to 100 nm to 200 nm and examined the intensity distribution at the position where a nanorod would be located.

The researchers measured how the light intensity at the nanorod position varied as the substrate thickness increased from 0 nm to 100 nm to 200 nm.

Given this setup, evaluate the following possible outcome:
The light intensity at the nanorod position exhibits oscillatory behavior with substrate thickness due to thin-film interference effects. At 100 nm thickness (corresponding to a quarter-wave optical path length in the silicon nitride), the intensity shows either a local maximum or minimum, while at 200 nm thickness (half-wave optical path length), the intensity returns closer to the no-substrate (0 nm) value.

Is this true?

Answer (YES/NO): YES